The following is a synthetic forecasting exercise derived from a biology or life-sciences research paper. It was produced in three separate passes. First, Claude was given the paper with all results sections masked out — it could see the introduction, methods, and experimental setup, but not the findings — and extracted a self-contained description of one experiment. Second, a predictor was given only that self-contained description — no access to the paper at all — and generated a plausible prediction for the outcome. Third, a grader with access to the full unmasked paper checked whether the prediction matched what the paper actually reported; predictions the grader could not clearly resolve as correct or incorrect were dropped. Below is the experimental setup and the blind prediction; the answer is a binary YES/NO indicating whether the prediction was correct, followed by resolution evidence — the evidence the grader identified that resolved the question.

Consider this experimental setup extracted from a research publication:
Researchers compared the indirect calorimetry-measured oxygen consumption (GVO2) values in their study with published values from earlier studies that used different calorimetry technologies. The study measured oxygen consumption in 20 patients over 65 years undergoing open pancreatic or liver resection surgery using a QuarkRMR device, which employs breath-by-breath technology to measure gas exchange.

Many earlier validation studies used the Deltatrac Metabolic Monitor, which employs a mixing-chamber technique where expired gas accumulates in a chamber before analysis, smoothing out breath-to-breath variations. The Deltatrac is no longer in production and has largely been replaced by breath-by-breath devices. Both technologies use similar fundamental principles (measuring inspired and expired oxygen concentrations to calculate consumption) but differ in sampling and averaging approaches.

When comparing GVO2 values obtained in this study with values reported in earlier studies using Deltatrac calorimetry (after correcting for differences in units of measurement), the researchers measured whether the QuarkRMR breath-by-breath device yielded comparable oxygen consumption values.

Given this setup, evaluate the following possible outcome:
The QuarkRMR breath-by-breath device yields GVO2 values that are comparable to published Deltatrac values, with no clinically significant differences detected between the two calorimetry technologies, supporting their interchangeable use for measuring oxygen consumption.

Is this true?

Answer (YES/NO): YES